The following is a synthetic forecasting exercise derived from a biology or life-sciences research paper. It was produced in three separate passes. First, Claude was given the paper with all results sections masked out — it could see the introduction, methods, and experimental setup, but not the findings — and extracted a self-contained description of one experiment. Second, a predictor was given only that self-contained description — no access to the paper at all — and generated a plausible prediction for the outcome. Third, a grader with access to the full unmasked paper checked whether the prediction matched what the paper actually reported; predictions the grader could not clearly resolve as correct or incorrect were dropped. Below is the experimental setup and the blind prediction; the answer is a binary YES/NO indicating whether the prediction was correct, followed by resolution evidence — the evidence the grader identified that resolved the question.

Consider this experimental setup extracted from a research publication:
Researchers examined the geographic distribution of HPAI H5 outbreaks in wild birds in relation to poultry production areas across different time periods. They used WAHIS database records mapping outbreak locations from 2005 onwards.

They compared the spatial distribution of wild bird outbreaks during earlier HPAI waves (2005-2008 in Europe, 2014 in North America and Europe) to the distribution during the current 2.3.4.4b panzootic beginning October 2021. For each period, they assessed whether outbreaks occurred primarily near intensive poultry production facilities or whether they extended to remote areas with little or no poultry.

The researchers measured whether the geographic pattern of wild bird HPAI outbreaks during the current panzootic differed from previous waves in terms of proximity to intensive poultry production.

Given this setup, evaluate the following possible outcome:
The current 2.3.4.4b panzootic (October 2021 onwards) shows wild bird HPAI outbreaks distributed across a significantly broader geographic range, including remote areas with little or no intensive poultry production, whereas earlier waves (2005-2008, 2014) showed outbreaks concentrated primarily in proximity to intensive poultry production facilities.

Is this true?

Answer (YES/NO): YES